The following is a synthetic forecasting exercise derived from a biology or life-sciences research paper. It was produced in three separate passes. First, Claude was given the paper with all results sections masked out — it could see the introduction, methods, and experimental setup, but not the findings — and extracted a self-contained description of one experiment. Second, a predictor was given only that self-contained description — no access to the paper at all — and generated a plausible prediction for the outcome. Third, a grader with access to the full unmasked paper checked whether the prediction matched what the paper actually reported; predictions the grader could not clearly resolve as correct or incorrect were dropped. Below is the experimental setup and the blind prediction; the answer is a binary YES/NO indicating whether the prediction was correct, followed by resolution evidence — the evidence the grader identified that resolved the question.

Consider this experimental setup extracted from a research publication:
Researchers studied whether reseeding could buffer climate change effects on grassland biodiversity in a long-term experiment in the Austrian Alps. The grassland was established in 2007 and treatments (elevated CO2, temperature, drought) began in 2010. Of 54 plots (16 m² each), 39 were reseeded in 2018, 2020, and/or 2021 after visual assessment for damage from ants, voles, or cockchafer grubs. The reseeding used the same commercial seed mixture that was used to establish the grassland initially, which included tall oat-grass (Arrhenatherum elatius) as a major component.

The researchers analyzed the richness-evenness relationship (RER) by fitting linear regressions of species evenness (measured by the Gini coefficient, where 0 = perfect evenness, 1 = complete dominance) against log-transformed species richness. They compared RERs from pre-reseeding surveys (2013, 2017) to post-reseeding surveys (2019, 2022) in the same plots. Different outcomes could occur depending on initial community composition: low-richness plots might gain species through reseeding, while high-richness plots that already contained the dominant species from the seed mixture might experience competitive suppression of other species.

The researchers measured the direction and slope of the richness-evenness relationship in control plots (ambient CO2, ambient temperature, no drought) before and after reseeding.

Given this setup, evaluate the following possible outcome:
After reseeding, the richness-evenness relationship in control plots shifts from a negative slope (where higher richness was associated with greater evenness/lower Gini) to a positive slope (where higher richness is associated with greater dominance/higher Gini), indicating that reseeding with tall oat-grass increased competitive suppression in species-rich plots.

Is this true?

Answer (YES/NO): YES